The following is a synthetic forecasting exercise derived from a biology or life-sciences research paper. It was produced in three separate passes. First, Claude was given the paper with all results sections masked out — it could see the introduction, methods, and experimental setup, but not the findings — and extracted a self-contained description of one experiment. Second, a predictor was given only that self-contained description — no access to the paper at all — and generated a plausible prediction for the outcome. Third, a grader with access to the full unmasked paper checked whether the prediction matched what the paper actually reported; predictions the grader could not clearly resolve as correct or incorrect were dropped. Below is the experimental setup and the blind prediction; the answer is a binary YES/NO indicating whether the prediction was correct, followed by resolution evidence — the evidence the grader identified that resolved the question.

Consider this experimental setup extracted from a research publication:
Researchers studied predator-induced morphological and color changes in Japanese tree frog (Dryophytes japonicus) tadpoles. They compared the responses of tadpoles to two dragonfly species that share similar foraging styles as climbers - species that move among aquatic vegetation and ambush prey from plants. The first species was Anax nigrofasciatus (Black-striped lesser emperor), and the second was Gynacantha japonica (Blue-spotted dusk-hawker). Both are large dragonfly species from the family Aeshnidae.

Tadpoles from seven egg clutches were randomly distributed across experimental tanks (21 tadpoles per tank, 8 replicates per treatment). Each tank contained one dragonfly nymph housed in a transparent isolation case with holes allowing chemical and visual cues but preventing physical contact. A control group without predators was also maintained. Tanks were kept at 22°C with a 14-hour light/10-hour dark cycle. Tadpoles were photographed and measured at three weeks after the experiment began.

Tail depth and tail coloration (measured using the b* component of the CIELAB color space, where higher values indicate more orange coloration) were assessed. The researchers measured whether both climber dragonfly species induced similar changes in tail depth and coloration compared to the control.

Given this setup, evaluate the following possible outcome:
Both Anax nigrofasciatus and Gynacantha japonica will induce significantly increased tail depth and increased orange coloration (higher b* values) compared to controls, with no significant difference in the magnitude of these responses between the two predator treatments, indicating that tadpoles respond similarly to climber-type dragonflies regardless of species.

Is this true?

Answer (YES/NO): NO